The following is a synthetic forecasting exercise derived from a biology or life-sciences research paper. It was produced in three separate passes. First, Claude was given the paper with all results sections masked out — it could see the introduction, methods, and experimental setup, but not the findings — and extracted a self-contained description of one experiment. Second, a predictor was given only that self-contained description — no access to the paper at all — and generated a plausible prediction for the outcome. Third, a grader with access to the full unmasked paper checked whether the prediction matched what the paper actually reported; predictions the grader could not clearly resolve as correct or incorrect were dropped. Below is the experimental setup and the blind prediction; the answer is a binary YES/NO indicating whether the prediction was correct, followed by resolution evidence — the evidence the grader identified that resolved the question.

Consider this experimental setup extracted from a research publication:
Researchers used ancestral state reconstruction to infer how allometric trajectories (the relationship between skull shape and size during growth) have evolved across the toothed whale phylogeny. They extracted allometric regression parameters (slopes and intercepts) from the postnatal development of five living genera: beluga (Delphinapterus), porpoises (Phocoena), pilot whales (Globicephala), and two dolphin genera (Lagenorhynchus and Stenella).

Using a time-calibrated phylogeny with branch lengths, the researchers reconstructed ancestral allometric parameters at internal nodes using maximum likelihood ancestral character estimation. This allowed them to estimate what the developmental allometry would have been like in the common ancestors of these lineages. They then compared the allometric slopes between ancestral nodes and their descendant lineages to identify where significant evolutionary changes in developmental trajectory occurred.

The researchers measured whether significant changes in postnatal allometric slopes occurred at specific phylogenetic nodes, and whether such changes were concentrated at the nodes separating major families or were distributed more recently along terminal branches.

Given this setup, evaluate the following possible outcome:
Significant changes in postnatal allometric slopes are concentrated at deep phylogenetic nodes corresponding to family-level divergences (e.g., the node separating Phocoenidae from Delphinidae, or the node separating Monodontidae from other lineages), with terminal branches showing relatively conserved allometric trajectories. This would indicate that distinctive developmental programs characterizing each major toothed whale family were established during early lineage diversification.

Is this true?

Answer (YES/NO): NO